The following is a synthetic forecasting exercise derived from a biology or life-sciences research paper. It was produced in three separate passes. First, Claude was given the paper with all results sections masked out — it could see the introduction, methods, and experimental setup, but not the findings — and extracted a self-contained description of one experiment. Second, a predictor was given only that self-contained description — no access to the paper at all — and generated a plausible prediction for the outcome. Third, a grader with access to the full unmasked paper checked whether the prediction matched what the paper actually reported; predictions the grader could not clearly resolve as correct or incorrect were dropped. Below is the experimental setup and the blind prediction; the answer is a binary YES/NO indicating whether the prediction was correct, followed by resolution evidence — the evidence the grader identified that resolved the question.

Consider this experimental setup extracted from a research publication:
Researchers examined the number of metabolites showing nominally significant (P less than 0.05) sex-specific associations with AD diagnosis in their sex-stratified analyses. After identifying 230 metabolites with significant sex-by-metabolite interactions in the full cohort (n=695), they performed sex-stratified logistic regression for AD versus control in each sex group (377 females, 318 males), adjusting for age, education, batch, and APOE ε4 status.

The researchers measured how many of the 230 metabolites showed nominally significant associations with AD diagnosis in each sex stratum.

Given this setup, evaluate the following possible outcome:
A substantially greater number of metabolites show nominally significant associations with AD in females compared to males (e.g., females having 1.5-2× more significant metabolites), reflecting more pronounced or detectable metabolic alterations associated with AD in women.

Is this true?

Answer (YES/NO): NO